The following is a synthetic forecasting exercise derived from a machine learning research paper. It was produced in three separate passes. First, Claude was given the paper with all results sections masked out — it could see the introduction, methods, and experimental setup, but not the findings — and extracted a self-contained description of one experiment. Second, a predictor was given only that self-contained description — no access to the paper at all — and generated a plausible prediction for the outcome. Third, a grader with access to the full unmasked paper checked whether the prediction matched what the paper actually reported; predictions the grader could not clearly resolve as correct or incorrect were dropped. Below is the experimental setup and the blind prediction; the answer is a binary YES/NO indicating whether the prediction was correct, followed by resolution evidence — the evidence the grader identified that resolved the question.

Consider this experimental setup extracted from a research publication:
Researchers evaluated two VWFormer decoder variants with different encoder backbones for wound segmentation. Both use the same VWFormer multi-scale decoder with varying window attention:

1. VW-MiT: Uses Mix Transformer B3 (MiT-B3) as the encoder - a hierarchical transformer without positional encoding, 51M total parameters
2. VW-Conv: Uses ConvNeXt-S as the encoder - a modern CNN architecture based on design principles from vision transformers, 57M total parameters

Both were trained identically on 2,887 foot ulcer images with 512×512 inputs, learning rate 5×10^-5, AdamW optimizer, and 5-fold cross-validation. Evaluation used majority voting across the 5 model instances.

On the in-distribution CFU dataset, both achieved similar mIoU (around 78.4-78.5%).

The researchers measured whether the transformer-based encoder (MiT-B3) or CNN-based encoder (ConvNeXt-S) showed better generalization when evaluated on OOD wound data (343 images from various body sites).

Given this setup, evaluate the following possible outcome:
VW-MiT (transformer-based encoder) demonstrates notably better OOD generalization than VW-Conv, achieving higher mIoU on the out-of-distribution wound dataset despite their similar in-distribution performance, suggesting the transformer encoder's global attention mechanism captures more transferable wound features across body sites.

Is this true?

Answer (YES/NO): NO